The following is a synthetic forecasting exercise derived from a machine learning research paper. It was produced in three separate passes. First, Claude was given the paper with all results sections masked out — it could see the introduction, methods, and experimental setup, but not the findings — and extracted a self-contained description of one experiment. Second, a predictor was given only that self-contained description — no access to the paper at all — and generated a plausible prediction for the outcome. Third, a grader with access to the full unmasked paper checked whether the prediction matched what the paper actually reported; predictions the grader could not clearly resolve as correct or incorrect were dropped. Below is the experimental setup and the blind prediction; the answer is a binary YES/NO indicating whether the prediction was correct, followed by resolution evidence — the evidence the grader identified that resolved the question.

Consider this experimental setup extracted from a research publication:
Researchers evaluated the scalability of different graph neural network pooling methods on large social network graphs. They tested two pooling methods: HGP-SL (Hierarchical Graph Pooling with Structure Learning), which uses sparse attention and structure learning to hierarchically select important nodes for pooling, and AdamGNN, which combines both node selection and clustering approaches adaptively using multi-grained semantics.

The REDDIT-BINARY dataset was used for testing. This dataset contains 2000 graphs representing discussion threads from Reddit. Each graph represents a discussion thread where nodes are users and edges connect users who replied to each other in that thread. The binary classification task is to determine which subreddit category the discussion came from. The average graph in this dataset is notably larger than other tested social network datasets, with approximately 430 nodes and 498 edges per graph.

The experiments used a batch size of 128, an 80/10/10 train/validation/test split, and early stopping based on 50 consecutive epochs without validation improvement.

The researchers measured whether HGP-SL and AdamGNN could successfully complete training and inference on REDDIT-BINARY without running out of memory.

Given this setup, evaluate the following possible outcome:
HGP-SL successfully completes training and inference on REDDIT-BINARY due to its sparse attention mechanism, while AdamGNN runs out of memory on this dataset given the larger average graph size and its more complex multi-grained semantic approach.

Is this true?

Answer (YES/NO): NO